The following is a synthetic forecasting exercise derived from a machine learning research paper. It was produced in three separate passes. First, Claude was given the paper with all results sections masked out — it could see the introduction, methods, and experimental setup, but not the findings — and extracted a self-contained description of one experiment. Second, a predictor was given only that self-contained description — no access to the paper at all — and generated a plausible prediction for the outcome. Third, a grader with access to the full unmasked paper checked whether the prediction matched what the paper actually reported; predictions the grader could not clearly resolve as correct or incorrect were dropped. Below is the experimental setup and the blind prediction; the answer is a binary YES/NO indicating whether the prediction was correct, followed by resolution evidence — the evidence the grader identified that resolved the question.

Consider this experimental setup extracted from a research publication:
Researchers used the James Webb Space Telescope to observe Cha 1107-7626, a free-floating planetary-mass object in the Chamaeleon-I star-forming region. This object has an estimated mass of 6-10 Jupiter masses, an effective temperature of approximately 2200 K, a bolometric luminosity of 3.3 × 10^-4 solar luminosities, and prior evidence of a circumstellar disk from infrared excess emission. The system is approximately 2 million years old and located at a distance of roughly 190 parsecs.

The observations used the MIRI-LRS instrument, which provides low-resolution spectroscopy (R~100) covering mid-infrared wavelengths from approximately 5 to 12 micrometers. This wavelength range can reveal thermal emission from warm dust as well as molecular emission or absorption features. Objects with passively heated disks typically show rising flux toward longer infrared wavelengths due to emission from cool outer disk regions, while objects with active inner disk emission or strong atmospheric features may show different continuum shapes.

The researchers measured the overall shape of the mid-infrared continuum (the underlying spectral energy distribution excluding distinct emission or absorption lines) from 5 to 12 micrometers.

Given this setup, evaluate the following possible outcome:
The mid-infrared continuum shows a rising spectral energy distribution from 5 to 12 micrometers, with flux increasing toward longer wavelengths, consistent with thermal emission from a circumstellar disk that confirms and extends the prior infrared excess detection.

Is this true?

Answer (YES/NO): NO